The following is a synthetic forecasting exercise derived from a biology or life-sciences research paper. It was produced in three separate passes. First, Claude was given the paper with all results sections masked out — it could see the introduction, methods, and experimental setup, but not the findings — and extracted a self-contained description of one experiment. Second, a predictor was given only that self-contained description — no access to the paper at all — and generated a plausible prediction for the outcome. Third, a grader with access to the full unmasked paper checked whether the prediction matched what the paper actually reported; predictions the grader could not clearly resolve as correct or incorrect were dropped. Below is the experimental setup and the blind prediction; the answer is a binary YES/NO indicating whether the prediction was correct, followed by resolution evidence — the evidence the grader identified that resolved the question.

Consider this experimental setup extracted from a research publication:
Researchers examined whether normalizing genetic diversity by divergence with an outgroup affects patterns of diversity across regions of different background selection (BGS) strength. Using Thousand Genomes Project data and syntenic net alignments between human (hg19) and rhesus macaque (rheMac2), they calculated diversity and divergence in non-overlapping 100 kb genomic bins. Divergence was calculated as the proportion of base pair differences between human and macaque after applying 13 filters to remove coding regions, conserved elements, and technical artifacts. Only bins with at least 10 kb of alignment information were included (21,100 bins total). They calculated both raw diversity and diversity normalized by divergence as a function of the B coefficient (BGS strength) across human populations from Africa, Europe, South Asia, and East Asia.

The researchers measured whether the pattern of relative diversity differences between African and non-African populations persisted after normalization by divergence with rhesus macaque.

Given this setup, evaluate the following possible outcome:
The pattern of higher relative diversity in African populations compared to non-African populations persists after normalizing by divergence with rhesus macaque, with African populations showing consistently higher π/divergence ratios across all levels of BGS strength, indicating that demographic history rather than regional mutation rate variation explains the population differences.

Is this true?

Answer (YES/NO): YES